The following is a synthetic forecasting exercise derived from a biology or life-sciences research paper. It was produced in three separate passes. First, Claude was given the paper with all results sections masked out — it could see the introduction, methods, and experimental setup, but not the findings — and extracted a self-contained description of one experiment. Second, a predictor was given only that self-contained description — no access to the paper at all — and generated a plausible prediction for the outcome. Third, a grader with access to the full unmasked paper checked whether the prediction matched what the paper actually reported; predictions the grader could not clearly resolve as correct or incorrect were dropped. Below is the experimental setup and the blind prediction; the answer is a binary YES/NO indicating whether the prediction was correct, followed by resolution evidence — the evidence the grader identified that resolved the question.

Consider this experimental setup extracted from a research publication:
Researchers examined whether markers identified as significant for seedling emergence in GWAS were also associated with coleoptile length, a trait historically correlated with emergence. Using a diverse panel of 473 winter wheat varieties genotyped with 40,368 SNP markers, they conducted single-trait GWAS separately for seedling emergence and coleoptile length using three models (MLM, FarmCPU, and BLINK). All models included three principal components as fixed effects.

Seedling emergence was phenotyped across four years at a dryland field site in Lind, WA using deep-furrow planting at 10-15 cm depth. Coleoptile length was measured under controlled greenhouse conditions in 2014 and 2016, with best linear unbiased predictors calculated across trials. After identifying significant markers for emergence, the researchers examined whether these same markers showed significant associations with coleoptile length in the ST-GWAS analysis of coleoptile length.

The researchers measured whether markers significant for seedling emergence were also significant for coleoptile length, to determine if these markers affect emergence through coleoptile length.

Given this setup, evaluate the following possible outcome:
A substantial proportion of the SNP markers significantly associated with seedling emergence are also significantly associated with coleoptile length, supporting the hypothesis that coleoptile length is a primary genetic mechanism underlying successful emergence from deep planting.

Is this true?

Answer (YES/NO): NO